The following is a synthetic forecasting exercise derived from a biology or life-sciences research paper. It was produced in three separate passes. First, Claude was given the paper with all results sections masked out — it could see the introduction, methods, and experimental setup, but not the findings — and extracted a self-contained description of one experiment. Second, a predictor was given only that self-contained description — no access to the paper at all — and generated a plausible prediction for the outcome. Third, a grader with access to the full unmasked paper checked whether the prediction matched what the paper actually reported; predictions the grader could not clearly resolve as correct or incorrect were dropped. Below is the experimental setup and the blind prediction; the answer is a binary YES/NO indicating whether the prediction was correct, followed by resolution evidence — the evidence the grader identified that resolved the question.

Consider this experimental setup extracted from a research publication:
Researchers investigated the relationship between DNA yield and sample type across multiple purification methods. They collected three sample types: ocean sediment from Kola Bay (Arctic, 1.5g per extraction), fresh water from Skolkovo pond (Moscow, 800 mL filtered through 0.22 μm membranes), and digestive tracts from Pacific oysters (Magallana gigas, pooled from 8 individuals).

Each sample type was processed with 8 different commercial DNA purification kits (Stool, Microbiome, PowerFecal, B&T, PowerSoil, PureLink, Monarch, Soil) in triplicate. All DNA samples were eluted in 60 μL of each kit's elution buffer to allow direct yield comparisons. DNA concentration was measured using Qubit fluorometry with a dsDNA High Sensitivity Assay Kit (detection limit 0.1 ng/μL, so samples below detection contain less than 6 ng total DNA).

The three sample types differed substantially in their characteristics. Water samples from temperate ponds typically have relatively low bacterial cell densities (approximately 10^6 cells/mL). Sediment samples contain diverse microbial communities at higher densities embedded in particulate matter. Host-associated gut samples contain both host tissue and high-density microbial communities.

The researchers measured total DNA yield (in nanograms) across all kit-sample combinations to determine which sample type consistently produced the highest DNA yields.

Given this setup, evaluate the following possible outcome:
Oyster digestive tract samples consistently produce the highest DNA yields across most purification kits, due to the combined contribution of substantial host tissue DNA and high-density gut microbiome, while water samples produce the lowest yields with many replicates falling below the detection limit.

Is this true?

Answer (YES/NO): NO